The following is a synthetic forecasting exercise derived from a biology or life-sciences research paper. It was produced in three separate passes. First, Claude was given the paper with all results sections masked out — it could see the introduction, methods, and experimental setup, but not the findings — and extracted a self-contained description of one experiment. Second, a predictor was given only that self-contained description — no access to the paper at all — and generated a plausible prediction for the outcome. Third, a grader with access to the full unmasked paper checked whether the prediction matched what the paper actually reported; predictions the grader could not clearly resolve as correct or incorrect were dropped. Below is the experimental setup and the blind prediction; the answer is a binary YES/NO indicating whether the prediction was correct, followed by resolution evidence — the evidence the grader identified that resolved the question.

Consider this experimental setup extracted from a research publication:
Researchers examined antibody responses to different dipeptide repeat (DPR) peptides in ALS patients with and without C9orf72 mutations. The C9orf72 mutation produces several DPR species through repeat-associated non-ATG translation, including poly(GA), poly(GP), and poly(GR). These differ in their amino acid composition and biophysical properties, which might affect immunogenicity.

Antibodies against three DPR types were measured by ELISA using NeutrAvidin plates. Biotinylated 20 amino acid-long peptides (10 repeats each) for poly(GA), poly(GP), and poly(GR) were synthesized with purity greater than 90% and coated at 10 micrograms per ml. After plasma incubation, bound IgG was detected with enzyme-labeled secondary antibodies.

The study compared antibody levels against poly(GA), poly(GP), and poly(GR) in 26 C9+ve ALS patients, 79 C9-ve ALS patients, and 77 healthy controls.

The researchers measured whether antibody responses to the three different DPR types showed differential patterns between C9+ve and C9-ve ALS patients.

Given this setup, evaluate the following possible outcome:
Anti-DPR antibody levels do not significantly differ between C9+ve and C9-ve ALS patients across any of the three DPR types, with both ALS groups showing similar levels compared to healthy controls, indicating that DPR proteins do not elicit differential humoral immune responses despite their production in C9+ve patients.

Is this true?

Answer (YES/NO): NO